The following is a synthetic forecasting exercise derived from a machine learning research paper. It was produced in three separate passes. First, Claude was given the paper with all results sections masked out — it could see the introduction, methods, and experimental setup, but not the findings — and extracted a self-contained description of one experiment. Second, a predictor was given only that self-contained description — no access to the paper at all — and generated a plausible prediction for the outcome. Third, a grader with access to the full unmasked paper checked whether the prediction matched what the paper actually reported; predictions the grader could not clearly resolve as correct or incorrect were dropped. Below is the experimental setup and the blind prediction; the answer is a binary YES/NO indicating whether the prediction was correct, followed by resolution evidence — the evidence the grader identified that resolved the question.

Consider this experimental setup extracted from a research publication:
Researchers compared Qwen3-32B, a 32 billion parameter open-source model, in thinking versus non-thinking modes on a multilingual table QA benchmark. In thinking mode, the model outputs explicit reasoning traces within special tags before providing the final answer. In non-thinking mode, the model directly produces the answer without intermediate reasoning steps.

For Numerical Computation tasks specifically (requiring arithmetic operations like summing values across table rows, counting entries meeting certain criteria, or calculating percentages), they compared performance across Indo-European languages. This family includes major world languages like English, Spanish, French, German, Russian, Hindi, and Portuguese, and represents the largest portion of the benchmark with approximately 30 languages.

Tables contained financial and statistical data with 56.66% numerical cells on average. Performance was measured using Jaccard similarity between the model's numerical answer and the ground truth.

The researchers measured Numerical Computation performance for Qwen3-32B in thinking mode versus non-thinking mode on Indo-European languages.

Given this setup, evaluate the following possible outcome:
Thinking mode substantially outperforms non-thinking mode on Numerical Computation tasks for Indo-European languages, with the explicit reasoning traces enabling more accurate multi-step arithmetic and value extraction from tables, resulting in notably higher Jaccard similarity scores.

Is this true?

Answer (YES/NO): YES